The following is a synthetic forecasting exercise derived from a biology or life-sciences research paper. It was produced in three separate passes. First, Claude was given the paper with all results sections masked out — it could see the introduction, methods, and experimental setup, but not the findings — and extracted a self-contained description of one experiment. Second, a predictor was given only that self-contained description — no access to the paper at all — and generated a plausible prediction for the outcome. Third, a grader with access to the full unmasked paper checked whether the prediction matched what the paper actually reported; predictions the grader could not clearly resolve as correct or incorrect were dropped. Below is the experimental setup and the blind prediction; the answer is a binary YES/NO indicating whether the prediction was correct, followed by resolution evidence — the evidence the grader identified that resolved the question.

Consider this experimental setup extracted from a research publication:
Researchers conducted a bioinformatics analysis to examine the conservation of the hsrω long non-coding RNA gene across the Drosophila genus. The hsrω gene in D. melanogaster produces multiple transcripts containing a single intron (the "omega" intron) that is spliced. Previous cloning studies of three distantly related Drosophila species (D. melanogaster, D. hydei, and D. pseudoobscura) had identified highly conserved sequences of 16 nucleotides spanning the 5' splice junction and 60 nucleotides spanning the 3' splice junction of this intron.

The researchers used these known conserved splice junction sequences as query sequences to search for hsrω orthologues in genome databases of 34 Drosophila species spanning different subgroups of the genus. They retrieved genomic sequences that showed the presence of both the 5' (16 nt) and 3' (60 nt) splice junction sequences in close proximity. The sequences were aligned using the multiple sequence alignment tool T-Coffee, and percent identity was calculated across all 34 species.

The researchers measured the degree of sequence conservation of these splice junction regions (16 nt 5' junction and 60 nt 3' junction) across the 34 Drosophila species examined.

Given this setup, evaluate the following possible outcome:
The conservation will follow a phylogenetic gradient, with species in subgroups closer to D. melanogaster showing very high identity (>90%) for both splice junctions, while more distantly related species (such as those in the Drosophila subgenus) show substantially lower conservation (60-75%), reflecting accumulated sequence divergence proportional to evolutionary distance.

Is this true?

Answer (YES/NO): NO